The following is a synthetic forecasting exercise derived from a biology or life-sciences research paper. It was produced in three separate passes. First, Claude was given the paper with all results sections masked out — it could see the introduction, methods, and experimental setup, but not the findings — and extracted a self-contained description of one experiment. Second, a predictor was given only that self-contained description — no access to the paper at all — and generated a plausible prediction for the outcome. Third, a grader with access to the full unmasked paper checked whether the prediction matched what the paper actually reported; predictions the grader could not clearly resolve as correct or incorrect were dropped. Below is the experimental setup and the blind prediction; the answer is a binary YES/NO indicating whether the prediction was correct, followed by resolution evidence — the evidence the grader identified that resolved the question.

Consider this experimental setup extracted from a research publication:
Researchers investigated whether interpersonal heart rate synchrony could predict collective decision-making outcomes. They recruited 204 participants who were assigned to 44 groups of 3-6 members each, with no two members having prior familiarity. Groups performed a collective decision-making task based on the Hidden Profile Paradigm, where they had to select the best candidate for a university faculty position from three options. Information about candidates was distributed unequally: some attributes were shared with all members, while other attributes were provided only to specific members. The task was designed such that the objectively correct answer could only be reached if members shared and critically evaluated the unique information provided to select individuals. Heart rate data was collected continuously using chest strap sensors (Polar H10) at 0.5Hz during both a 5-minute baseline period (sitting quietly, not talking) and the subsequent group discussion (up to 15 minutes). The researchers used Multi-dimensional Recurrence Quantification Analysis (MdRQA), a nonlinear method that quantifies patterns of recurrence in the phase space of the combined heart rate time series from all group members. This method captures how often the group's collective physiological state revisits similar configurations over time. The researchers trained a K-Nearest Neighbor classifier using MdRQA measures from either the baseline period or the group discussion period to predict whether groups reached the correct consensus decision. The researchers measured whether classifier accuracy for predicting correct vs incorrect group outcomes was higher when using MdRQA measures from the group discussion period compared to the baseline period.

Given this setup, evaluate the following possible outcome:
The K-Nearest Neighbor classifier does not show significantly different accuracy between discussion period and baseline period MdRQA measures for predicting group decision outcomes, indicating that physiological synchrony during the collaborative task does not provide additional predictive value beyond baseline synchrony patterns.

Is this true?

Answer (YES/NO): NO